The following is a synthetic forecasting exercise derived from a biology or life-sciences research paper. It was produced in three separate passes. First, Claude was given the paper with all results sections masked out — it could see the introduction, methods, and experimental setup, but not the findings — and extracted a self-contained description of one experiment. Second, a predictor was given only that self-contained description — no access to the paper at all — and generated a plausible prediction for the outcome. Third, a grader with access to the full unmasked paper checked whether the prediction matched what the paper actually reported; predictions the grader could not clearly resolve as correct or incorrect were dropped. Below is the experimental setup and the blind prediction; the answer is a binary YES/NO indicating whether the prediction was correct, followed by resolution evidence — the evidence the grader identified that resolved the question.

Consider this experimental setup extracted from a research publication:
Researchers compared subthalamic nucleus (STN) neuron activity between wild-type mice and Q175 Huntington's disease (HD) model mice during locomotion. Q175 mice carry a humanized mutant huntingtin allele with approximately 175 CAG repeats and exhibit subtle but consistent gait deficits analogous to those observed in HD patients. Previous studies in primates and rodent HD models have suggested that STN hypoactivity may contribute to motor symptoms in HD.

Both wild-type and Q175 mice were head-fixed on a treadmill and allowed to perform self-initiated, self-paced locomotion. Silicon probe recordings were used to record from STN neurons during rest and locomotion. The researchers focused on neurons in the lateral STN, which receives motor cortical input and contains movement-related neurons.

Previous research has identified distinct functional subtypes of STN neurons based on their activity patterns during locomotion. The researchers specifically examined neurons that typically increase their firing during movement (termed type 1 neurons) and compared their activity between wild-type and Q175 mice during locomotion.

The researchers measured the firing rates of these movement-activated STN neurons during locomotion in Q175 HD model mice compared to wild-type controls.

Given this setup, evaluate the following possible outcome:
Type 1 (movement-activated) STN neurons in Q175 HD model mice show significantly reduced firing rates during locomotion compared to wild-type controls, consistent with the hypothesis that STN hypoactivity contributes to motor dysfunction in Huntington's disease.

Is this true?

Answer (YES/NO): YES